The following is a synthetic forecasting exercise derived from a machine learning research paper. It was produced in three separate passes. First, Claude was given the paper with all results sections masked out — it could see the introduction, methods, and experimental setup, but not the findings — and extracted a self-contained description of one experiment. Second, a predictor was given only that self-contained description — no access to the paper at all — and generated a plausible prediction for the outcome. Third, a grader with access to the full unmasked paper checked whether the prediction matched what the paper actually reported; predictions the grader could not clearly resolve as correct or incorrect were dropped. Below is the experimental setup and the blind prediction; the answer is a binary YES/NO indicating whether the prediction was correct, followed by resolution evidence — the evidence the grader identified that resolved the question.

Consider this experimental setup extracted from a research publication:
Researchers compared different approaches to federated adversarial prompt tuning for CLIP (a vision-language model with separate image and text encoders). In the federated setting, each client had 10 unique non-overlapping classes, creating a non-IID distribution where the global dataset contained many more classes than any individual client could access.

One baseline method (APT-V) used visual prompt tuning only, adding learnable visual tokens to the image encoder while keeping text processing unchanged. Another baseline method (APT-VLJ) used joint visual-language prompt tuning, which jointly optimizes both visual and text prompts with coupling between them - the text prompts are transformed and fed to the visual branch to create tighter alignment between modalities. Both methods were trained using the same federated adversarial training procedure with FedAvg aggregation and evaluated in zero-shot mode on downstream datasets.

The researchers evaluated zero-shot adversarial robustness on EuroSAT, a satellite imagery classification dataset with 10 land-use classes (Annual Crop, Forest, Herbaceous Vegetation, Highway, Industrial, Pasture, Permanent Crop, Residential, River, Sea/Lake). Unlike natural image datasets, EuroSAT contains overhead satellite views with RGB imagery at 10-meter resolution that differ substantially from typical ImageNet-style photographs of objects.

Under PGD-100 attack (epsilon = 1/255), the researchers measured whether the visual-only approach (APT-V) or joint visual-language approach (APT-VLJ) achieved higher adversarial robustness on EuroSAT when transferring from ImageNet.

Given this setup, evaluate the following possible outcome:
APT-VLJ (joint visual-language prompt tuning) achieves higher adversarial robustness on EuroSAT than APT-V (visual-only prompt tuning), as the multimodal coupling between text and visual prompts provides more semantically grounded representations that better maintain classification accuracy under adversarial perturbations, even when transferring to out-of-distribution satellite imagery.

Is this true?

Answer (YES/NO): NO